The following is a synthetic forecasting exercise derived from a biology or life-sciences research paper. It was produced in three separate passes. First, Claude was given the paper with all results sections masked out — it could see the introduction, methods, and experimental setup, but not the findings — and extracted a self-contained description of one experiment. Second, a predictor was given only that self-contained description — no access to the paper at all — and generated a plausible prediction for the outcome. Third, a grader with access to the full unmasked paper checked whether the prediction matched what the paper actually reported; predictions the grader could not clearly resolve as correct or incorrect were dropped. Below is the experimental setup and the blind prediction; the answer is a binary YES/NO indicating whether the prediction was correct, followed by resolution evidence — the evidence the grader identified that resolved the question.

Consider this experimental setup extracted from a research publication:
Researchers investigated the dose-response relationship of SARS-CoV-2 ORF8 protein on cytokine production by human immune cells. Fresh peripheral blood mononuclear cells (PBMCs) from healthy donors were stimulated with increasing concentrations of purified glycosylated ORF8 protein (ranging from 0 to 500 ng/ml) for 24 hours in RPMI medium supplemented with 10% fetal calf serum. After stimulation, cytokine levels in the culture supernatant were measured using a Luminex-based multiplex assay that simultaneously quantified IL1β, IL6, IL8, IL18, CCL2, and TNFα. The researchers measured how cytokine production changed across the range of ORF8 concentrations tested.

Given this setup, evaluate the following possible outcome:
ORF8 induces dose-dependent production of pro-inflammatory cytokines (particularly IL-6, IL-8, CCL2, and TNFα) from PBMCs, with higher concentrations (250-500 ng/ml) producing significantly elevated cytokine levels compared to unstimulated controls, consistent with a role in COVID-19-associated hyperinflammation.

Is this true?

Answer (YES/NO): NO